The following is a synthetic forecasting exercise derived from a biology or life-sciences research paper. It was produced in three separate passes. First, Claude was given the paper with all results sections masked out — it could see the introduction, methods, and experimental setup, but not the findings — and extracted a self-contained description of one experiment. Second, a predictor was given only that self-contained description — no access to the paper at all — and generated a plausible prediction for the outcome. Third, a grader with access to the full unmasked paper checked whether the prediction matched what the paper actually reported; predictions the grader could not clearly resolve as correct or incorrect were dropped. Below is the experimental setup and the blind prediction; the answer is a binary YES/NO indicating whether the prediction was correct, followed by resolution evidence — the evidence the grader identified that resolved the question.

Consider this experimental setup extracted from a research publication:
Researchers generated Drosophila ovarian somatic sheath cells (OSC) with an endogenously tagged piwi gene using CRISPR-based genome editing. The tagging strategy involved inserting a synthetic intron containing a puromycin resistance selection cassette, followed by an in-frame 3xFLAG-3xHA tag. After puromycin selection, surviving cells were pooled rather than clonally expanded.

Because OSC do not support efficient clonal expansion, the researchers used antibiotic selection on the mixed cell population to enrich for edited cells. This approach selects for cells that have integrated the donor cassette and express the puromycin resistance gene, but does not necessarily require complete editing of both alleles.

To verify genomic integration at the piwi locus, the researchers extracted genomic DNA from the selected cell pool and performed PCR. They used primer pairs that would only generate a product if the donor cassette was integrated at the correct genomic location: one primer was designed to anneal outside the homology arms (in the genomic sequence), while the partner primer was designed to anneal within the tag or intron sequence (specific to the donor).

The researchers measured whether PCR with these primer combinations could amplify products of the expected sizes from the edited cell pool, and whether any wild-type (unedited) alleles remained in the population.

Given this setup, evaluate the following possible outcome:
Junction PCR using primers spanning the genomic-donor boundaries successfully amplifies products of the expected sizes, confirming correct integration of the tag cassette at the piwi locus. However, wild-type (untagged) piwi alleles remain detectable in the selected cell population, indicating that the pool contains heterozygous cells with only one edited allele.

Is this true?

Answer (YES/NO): YES